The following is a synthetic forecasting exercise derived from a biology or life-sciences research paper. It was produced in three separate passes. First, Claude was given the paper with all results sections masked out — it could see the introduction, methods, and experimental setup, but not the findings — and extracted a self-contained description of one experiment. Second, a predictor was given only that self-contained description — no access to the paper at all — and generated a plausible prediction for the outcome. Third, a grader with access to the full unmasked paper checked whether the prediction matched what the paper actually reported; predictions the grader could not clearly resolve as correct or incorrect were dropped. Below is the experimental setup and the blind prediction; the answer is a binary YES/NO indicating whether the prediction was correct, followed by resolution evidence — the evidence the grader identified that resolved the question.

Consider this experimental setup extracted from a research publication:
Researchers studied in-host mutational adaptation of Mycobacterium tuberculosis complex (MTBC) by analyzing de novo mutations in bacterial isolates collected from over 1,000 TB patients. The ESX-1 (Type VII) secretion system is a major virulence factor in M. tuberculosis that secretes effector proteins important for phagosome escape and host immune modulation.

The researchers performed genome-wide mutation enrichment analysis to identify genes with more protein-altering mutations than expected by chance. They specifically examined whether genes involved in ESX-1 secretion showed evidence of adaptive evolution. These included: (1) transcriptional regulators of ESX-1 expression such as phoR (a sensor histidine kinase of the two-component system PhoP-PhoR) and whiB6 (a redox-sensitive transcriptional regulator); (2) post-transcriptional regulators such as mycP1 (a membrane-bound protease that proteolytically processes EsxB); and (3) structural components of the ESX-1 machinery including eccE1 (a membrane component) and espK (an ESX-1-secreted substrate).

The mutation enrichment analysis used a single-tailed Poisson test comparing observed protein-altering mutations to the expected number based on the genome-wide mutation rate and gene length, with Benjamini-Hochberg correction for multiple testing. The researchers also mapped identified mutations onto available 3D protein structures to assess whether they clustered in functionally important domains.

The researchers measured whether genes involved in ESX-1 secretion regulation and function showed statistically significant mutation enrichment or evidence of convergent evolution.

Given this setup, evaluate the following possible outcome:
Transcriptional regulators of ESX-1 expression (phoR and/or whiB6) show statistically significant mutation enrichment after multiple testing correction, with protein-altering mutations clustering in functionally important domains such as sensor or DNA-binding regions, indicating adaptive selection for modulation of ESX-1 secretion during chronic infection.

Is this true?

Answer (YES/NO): NO